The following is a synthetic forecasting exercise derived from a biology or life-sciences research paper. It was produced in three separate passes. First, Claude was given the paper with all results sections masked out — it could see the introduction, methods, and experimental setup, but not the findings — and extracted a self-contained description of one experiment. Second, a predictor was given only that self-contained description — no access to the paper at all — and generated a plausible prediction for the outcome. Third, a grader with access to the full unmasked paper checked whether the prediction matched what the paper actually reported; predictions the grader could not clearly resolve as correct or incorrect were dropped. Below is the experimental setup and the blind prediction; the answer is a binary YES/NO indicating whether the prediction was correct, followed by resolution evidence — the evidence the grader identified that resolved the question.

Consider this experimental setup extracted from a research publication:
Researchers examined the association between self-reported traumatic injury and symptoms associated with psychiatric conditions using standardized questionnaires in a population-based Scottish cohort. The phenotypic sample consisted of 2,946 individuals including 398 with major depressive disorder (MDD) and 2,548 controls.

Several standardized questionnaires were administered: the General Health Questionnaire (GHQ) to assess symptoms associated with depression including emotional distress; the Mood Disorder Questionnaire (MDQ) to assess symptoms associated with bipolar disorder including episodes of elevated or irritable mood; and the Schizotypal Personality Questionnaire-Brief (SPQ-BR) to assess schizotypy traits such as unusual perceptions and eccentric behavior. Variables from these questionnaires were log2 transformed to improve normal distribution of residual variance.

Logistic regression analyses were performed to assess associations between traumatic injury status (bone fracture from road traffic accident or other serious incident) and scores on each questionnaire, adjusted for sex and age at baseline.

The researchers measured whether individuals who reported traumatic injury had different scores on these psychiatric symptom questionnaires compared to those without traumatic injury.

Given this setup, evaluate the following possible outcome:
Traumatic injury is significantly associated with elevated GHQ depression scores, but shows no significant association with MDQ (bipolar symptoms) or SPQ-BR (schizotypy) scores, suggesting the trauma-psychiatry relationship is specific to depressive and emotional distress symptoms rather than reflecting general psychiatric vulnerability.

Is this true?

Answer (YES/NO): NO